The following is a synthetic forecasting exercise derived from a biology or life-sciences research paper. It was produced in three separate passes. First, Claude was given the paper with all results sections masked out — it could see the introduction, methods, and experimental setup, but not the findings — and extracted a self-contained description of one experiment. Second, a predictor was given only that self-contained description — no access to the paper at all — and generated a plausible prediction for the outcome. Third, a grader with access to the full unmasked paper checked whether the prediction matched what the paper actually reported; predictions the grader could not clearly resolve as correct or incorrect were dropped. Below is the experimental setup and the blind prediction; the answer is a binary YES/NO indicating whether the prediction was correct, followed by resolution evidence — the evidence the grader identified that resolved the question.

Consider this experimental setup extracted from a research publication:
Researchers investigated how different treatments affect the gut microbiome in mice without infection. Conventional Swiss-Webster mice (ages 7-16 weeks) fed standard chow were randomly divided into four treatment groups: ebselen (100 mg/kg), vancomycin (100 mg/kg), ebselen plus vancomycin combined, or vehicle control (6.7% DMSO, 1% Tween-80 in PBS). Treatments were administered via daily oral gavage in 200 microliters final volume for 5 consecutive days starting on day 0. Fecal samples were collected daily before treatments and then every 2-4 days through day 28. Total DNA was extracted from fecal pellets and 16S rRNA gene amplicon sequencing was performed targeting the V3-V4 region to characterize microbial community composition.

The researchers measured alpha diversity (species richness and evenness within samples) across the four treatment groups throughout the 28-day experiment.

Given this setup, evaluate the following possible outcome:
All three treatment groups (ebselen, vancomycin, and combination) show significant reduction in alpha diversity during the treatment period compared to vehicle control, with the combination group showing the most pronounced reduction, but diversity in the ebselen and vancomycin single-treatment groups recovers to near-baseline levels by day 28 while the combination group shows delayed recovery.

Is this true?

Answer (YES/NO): NO